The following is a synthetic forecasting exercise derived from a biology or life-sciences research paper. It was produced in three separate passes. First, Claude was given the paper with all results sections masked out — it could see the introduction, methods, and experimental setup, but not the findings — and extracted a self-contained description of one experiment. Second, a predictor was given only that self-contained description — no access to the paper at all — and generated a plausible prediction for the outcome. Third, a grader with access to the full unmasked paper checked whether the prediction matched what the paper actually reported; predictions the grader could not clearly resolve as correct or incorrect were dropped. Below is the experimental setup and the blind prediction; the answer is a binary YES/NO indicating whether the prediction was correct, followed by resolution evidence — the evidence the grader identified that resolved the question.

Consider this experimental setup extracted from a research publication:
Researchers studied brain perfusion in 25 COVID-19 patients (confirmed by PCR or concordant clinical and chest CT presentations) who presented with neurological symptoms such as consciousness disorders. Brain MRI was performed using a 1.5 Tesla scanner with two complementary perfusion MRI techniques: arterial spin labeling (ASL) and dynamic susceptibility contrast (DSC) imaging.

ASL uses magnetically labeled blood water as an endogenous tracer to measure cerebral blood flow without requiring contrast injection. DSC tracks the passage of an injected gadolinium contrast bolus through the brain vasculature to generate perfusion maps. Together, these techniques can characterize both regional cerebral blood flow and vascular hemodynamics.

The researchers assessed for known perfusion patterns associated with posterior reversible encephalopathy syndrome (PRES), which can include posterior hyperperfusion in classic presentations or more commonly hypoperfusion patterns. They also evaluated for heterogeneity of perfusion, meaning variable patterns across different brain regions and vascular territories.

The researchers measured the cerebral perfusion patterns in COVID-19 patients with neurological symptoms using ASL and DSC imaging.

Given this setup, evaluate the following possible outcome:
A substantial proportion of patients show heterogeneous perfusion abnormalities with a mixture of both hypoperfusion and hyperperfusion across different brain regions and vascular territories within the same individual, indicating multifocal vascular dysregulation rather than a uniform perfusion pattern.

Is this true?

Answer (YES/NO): NO